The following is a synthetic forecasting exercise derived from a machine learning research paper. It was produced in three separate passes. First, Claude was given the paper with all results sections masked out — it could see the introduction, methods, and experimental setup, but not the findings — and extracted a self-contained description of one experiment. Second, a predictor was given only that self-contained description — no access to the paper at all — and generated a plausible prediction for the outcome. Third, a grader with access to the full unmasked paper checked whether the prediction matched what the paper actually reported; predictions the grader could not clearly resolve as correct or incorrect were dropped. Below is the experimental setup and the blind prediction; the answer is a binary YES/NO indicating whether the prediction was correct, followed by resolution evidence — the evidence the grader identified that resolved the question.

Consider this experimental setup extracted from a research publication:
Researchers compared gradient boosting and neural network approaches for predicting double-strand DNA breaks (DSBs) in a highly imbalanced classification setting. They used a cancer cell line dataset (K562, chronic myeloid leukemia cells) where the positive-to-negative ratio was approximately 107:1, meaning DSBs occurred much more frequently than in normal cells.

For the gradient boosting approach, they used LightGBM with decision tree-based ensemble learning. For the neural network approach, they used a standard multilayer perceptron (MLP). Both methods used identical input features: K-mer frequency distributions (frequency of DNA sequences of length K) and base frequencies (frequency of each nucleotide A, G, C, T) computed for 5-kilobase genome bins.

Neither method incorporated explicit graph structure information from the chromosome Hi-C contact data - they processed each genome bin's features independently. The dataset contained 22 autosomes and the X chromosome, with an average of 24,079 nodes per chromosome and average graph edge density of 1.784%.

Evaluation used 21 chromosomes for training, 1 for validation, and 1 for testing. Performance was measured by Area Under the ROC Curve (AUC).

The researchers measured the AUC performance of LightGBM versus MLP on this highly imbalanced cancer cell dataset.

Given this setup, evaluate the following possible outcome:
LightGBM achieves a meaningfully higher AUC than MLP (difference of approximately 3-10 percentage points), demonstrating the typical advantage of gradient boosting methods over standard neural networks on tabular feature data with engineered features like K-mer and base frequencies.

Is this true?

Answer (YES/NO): NO